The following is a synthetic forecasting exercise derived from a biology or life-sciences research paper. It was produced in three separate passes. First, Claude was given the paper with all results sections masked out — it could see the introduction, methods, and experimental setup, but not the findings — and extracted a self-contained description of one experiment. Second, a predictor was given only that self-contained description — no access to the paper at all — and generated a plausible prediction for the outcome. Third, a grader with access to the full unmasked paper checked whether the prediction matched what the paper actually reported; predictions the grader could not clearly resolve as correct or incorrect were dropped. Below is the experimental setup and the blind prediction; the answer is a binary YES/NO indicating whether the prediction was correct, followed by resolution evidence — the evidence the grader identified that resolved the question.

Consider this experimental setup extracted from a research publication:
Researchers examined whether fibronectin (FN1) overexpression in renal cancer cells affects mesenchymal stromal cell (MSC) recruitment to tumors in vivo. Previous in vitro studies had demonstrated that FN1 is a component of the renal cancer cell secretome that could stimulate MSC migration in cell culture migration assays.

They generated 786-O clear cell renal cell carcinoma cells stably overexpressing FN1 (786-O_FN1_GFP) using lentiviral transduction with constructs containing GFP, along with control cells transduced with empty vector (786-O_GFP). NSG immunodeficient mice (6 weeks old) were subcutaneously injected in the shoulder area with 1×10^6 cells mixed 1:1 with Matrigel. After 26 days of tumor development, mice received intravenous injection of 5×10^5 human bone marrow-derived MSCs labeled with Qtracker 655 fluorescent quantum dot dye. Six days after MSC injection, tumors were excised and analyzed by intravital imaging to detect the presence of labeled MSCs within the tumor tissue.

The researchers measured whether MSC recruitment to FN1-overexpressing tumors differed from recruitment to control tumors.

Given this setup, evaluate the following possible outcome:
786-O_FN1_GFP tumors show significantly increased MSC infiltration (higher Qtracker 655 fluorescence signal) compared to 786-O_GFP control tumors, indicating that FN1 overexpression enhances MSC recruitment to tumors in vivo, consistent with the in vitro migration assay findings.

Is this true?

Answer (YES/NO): NO